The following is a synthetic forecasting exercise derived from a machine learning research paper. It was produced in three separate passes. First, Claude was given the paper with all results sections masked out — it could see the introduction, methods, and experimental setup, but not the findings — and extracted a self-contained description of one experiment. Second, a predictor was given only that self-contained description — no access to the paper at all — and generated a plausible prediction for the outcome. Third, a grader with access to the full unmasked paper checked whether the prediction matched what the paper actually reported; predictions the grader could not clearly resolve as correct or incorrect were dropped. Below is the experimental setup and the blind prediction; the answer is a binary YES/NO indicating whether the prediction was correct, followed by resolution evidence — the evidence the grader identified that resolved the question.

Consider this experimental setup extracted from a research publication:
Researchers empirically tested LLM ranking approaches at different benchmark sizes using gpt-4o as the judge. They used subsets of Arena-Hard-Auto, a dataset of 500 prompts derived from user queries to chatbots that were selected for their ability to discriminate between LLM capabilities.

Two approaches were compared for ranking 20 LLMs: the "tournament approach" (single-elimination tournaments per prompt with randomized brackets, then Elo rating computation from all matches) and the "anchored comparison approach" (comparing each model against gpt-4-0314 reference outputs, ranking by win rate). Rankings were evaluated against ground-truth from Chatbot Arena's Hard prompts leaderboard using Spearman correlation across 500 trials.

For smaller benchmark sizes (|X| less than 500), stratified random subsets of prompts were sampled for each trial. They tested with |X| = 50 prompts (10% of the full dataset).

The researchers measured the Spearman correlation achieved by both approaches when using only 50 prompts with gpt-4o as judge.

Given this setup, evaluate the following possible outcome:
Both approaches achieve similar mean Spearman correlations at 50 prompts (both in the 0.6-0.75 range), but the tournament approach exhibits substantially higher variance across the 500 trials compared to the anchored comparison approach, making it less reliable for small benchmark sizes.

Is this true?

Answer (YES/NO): NO